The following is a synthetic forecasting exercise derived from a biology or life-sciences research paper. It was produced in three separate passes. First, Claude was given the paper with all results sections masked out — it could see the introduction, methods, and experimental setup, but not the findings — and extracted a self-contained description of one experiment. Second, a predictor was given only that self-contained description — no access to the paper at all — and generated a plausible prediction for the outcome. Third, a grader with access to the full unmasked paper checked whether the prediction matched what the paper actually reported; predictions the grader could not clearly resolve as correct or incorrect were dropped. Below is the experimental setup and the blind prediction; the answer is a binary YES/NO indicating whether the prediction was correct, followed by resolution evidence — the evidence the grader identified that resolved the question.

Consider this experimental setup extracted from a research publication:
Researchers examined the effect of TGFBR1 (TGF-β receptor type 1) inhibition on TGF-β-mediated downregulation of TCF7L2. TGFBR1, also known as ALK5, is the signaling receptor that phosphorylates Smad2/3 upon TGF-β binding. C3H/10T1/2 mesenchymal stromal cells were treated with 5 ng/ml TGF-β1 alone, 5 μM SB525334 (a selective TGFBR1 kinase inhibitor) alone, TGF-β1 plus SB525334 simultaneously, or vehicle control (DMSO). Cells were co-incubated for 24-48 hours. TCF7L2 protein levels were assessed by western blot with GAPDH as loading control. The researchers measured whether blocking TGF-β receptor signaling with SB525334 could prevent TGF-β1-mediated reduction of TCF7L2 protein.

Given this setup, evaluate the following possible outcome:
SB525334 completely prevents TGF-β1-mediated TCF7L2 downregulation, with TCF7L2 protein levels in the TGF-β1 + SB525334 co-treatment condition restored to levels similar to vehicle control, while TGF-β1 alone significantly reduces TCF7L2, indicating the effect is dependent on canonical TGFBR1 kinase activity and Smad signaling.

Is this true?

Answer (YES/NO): NO